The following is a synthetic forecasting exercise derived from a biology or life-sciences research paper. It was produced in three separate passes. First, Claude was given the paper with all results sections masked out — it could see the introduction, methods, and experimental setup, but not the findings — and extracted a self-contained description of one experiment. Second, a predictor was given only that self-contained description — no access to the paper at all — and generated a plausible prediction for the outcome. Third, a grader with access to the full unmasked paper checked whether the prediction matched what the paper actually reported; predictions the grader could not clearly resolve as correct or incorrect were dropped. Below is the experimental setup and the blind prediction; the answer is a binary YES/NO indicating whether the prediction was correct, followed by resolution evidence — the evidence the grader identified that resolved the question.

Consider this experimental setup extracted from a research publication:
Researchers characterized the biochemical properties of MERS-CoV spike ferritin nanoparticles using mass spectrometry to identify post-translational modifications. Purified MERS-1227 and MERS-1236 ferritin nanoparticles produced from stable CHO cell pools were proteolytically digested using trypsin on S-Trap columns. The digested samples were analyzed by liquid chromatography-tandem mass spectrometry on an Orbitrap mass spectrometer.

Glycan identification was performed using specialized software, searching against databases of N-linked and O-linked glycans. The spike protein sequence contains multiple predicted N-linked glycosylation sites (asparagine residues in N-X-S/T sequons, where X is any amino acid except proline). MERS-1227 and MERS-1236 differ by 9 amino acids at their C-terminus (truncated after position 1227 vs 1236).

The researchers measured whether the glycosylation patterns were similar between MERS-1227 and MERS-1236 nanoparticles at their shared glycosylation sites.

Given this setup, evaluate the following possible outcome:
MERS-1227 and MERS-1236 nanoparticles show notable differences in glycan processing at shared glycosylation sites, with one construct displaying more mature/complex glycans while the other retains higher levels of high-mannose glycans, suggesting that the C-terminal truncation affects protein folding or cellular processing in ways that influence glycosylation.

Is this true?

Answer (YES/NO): NO